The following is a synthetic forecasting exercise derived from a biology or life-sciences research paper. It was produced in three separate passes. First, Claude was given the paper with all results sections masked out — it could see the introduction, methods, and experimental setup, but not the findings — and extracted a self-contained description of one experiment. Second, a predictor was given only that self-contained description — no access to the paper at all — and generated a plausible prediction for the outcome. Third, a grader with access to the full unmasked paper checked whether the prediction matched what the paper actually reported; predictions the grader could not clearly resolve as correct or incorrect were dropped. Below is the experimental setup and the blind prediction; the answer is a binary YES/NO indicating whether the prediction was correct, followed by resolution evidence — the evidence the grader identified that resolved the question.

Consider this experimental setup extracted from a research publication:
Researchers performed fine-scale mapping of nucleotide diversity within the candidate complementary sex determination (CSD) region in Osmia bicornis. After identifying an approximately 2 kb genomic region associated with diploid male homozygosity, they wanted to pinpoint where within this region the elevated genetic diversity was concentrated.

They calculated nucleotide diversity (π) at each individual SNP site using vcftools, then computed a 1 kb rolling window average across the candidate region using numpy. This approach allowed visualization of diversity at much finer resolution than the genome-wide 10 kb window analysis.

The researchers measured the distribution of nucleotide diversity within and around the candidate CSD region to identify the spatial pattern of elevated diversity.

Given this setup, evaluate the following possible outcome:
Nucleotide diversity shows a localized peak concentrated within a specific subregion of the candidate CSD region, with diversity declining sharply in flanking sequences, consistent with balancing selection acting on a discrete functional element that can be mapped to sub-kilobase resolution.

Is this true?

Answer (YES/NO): NO